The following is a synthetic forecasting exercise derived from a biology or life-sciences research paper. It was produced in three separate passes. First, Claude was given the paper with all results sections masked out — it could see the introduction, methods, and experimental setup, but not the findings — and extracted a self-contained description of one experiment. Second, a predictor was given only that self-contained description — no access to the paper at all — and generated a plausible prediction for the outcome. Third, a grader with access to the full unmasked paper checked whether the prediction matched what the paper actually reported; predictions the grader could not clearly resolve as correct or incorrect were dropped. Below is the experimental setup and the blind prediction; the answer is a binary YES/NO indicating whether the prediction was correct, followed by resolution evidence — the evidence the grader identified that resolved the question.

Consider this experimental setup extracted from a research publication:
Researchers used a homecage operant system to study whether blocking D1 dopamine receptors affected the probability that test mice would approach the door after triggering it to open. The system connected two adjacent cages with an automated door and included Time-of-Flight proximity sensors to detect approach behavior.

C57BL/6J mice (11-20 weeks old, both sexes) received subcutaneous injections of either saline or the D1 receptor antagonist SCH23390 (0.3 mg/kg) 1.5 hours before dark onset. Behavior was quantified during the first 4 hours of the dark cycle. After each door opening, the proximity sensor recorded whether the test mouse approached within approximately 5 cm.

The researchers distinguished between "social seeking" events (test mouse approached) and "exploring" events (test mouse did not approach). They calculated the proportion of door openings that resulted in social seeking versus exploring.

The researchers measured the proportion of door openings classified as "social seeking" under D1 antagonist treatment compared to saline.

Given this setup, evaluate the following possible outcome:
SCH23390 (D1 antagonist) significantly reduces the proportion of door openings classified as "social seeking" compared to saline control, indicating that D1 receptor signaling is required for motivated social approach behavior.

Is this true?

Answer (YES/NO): YES